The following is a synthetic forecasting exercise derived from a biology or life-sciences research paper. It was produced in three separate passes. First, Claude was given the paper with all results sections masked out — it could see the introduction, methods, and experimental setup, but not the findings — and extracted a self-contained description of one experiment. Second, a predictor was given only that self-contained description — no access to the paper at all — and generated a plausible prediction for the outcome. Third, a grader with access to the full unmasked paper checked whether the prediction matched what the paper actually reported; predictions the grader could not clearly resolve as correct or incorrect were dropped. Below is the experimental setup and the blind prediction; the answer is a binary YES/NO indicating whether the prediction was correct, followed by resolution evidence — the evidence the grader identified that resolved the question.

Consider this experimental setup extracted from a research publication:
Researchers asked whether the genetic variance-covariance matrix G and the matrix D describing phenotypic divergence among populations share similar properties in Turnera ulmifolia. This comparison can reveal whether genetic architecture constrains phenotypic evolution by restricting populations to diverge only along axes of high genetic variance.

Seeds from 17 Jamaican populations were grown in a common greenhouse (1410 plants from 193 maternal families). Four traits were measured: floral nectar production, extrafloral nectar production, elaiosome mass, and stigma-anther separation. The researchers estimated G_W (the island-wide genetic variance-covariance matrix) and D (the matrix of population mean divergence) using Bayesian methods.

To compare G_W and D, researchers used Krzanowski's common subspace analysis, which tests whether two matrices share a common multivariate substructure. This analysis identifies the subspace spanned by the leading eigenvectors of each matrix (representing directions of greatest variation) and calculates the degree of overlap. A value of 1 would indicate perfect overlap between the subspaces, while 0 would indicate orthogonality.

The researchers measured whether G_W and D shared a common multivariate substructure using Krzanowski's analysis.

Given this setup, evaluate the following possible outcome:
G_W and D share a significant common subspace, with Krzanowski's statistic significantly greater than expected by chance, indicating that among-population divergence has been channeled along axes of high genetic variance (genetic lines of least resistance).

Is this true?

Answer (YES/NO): YES